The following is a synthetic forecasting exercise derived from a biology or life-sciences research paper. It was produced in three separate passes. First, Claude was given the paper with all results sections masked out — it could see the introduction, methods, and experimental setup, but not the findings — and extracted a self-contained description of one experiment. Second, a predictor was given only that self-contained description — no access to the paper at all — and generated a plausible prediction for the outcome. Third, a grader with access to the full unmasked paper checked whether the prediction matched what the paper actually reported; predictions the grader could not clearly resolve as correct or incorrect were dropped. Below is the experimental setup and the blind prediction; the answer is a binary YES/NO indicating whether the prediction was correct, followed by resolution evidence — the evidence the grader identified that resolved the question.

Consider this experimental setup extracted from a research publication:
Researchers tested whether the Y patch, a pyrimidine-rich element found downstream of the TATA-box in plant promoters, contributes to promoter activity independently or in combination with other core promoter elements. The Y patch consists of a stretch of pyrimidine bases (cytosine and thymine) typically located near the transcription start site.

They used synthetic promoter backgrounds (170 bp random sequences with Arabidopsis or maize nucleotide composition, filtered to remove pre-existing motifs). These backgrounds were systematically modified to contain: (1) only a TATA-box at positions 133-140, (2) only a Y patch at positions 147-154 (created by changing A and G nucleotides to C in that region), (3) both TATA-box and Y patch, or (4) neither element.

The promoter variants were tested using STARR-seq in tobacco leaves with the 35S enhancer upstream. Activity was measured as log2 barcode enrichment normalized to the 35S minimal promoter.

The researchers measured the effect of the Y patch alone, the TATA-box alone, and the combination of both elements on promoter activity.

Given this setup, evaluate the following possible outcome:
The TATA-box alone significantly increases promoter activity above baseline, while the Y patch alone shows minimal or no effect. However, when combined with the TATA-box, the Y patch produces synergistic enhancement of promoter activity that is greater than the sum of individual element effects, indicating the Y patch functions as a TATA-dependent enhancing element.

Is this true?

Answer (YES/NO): NO